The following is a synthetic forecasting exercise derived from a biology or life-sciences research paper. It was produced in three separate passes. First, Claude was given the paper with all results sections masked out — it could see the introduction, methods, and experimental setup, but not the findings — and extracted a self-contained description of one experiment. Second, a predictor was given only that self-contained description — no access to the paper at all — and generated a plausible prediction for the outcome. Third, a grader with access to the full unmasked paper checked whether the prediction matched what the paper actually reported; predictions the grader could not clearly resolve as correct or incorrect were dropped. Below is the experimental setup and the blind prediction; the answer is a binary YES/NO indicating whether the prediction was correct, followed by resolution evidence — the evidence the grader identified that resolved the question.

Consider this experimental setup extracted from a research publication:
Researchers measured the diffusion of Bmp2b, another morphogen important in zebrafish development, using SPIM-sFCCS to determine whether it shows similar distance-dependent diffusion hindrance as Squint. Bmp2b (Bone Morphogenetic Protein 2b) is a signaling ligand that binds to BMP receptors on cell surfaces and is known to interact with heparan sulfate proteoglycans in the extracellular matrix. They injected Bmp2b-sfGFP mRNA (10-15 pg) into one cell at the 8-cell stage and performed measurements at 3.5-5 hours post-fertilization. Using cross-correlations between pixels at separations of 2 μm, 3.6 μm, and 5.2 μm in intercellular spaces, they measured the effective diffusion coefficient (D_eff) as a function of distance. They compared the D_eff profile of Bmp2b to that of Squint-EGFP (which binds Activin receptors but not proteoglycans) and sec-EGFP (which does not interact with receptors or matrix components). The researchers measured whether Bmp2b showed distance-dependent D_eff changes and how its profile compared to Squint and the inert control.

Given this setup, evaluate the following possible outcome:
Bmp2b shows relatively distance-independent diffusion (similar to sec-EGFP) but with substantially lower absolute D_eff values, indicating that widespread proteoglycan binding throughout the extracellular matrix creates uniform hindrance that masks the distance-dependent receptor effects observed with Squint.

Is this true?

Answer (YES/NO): NO